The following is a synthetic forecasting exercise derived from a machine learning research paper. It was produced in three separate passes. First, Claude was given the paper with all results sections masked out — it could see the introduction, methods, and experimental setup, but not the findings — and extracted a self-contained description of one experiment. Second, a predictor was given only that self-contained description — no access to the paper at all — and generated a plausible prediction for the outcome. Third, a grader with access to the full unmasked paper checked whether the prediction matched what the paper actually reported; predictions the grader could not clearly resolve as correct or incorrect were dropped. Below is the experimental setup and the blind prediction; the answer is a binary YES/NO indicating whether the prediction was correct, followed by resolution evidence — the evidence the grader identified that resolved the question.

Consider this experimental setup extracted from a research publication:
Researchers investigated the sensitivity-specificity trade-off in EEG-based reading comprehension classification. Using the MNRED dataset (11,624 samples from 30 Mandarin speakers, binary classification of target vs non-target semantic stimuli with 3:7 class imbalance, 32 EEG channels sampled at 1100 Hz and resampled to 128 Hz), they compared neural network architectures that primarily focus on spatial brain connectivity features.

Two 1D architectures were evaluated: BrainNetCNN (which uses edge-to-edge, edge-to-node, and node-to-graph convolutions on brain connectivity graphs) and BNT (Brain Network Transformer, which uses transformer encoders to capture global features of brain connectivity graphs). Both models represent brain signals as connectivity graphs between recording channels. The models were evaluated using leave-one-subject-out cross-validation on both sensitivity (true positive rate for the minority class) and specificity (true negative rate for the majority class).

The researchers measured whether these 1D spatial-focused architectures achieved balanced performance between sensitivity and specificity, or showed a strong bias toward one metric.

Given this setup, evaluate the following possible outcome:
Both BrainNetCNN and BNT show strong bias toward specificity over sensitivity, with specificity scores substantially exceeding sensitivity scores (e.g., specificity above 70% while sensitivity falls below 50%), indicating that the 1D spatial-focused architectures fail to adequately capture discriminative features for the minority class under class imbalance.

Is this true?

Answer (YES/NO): YES